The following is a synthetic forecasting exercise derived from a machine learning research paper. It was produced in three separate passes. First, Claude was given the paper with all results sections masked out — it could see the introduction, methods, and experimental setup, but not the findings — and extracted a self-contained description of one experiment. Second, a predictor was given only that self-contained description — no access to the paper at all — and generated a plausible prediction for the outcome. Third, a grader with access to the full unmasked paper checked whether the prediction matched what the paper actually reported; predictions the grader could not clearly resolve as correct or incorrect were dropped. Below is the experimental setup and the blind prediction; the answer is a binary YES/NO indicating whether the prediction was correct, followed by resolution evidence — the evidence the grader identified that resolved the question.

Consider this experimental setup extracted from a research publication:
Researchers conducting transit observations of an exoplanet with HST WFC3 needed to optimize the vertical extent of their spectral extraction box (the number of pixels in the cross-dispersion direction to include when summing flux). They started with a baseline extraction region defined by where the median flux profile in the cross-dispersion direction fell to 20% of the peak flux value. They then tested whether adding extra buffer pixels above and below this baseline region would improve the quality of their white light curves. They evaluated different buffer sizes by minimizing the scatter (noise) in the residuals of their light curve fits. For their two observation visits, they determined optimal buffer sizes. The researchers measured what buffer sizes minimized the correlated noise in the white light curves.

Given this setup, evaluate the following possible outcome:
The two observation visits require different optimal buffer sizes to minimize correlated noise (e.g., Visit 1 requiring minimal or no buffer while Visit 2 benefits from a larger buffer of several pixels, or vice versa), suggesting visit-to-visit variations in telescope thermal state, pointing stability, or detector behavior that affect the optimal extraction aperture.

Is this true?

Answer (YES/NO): NO